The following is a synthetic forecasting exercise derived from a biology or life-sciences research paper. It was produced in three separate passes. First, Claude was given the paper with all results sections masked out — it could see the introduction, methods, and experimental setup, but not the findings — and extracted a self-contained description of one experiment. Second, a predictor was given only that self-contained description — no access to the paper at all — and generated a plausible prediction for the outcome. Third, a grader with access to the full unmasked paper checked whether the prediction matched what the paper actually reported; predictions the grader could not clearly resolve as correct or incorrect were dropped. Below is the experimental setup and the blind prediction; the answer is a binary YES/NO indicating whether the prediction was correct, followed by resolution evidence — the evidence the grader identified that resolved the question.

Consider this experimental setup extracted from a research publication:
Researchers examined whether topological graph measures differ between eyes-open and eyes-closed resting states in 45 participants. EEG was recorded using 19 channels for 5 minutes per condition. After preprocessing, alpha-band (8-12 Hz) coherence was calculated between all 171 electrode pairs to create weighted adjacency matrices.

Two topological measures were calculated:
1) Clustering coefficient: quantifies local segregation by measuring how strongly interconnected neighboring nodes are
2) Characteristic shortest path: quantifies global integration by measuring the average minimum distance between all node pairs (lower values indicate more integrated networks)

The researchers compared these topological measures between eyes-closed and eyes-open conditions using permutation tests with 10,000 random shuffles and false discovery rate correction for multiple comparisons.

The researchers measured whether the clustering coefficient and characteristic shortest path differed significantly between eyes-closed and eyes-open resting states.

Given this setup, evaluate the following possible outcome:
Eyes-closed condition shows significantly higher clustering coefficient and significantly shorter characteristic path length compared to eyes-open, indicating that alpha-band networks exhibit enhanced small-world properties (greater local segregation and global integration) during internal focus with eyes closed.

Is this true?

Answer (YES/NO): NO